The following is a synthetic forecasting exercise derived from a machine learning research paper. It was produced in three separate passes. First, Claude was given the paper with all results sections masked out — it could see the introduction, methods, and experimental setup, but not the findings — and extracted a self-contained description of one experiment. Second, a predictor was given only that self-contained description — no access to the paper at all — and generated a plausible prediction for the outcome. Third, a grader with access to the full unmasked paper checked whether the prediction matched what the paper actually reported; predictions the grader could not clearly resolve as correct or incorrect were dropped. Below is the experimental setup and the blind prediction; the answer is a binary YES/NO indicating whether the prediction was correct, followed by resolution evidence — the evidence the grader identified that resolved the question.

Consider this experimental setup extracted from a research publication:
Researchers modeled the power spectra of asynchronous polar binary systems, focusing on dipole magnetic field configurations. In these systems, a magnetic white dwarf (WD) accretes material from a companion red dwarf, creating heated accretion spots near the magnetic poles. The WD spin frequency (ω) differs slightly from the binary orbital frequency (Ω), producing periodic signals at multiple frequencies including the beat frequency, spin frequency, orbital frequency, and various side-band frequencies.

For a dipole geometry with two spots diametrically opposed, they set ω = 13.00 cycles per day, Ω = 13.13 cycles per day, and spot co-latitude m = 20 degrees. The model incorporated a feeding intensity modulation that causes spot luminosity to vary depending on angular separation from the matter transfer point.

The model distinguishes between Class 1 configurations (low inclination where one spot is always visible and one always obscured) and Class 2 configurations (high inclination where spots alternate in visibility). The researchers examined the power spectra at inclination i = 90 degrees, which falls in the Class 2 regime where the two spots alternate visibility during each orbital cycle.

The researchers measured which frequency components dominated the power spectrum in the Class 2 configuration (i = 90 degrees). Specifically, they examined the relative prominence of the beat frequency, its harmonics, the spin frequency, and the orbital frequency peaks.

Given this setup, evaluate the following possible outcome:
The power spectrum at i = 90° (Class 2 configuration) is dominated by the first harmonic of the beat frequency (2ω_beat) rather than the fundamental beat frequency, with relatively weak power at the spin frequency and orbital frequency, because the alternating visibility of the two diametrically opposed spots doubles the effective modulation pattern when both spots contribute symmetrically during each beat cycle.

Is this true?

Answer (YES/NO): NO